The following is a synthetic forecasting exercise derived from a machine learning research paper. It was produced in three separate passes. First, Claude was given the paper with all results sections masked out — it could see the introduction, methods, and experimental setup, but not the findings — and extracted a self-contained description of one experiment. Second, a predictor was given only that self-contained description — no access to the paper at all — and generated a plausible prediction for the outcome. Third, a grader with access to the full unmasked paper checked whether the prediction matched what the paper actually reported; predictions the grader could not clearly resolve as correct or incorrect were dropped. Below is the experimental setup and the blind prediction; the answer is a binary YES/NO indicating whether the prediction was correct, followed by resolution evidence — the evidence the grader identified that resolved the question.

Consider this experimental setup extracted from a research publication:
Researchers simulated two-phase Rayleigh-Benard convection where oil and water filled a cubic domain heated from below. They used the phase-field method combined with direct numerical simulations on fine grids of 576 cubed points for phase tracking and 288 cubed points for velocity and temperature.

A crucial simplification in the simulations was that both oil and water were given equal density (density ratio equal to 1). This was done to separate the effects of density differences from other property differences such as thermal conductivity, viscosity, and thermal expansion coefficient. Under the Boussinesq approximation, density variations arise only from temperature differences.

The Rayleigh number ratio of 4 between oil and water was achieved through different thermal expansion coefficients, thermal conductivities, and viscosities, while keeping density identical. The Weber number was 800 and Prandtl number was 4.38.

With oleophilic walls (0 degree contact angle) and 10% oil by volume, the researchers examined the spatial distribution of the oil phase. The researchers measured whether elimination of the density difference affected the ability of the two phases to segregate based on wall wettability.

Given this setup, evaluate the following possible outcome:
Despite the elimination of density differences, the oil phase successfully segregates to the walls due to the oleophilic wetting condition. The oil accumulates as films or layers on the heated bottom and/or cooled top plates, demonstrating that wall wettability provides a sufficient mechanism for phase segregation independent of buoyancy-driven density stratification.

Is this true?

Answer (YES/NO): YES